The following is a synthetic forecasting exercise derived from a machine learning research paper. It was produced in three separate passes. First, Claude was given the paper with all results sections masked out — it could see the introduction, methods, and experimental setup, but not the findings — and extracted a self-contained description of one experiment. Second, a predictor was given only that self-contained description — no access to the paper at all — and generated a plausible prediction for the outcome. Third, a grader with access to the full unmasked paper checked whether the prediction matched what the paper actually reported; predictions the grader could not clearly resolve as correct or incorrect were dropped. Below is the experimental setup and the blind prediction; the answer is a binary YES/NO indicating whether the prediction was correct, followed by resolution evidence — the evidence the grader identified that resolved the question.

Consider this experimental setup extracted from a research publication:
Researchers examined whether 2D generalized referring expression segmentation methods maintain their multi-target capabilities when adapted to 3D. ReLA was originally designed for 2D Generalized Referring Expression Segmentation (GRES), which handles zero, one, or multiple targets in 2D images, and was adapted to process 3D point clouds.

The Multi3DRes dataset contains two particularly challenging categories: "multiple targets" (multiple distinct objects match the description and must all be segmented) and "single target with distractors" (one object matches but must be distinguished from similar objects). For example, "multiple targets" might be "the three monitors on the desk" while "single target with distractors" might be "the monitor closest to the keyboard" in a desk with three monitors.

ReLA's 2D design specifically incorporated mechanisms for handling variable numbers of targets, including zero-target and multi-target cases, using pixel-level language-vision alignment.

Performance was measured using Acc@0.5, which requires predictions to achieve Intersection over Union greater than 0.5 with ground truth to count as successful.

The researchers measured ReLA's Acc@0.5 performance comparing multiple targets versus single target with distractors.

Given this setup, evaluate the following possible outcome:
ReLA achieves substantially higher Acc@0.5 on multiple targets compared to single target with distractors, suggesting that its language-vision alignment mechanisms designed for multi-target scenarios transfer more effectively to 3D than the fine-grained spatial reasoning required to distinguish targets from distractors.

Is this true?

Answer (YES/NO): YES